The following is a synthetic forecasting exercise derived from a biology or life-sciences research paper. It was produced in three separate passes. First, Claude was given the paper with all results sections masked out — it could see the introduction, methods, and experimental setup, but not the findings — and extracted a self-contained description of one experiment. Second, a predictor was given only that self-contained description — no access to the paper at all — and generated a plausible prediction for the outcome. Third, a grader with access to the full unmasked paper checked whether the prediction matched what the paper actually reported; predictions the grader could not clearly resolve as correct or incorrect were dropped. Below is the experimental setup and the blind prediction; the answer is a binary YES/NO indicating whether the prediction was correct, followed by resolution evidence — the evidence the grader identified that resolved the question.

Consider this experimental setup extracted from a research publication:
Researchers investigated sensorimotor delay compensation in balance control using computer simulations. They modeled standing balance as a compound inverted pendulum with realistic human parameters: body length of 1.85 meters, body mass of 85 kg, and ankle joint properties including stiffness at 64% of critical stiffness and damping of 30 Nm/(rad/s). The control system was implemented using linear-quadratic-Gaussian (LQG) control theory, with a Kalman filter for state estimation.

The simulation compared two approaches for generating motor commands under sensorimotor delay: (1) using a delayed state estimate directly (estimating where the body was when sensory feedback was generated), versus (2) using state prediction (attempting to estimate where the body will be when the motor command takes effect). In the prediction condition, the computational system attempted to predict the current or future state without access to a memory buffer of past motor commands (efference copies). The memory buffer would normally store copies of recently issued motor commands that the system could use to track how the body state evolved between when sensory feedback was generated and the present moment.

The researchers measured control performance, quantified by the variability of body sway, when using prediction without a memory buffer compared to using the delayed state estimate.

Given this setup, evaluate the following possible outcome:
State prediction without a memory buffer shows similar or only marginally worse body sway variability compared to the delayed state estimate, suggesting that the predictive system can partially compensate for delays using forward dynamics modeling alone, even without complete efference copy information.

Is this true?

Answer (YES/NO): NO